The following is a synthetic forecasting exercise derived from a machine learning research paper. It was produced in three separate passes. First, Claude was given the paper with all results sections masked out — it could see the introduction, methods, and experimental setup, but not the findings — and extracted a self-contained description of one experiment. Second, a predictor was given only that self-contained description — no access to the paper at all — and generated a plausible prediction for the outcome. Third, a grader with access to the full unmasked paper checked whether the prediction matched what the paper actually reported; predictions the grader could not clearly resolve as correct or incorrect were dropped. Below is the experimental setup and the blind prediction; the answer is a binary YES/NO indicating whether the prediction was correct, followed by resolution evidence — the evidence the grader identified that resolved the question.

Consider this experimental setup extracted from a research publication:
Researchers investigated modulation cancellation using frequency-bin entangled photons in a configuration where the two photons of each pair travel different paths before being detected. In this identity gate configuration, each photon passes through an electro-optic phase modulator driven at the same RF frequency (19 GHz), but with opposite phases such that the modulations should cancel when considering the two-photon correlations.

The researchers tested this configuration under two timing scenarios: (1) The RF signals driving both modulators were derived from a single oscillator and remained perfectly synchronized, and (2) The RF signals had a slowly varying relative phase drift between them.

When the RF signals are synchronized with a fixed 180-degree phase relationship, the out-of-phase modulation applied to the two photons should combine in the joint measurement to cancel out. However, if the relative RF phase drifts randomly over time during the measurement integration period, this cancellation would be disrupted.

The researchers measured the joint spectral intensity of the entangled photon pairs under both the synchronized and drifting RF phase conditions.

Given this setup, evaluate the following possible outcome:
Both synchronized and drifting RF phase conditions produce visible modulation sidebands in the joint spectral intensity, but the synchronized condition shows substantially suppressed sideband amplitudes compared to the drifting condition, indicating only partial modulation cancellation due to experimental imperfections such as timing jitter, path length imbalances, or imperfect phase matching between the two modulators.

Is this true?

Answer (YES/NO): NO